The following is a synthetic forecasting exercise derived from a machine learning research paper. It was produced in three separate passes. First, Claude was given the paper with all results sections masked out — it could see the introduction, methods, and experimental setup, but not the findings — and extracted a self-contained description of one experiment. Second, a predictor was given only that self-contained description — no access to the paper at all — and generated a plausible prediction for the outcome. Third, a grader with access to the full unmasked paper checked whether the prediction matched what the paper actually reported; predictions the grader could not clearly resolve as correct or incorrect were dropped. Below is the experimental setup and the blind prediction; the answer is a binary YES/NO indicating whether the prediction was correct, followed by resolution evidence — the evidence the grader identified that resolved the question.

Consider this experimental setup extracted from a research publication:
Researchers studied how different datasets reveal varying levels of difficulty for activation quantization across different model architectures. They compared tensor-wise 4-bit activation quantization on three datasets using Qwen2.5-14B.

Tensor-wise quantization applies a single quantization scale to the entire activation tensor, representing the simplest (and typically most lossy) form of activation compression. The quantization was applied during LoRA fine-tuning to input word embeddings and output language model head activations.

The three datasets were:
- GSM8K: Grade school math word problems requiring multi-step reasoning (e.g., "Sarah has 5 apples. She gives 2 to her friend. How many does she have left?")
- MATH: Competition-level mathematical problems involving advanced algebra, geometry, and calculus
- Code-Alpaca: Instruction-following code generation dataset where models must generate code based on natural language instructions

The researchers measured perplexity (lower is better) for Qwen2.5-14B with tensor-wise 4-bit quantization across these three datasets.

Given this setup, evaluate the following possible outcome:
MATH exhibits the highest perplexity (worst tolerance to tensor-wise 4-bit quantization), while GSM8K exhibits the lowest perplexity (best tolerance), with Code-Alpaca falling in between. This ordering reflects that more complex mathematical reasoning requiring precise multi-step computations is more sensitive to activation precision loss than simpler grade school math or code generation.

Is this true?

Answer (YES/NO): NO